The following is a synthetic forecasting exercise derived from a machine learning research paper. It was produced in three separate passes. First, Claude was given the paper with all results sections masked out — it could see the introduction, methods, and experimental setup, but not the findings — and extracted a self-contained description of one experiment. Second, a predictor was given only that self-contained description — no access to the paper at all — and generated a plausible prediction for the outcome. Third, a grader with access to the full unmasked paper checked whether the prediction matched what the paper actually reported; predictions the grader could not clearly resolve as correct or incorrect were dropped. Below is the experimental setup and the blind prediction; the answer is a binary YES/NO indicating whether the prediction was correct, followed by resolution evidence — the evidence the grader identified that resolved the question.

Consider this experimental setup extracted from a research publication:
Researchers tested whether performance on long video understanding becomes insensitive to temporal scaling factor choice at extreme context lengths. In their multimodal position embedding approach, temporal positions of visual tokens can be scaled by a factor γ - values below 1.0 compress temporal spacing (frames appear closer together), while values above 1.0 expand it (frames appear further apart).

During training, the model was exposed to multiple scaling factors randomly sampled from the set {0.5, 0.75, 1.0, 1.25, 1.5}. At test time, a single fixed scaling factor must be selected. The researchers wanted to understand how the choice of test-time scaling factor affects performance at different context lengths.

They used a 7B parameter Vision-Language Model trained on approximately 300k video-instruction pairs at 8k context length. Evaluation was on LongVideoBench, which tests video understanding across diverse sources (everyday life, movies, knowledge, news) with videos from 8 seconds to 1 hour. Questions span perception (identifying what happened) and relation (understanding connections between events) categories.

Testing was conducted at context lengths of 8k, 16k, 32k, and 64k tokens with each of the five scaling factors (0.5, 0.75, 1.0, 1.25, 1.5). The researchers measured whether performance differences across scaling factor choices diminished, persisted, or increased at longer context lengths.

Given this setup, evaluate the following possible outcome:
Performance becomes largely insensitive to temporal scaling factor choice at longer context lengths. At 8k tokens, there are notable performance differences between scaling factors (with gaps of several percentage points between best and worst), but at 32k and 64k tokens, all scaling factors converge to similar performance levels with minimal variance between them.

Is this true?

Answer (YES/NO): NO